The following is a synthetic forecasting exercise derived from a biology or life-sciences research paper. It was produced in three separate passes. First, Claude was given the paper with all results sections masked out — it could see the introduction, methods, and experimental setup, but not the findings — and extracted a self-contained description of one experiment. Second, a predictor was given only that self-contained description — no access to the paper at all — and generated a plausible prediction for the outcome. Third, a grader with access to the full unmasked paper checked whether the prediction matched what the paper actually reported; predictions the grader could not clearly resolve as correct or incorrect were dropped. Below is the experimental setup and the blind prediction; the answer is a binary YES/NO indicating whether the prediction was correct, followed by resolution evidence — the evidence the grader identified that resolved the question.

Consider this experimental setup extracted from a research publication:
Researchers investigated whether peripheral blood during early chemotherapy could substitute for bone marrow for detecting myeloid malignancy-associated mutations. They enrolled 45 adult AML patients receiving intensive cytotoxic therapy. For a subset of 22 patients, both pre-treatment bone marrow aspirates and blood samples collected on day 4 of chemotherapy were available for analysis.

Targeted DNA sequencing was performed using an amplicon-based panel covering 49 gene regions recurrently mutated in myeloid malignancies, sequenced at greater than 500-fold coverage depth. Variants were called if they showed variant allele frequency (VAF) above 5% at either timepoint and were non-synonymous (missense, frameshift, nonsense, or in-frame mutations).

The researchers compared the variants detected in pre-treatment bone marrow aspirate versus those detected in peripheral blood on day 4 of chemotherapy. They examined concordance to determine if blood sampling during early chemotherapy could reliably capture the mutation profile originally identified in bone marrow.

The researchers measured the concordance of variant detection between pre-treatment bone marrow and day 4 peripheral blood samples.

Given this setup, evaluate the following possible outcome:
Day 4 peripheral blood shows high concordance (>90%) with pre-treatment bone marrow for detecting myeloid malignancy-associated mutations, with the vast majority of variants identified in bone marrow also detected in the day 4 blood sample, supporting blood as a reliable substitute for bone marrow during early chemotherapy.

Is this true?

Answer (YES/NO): NO